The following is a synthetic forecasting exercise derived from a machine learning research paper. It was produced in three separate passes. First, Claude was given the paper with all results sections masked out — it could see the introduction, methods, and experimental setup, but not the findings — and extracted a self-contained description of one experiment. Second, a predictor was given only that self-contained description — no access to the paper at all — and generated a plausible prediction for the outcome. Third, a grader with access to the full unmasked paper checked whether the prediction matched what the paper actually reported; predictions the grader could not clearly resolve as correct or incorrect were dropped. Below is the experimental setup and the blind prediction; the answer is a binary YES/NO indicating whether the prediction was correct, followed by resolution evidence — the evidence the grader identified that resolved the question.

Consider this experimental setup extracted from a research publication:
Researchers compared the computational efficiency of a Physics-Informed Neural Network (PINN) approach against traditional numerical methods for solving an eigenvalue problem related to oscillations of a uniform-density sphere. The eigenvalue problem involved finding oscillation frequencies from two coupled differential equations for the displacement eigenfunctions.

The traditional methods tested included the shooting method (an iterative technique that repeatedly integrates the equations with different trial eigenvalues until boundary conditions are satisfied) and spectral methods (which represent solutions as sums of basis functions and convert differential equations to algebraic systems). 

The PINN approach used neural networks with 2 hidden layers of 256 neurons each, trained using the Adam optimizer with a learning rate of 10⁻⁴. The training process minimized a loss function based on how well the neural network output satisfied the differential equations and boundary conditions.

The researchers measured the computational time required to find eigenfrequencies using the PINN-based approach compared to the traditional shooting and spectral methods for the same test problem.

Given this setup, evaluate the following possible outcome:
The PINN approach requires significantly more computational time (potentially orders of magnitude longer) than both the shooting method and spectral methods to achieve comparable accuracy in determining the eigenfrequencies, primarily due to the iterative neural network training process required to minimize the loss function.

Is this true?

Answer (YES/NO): YES